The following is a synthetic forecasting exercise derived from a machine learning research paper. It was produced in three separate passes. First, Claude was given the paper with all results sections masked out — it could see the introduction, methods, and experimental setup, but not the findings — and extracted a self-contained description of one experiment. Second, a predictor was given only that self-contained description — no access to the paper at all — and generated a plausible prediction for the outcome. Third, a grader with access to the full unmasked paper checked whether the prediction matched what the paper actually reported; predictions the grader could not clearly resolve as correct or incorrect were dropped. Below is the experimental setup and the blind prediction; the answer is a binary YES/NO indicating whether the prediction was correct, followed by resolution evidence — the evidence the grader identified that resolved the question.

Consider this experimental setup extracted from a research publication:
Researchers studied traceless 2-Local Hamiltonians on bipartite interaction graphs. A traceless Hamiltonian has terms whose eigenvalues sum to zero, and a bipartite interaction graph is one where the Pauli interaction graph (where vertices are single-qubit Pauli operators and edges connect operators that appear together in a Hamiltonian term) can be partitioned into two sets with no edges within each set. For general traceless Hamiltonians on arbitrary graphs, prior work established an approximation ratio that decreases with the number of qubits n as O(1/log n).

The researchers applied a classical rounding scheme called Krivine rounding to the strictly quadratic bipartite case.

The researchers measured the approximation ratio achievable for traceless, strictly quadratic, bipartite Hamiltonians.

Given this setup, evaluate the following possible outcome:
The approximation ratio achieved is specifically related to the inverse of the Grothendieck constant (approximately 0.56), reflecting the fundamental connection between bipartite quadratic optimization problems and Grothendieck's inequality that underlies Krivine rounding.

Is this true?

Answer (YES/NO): NO